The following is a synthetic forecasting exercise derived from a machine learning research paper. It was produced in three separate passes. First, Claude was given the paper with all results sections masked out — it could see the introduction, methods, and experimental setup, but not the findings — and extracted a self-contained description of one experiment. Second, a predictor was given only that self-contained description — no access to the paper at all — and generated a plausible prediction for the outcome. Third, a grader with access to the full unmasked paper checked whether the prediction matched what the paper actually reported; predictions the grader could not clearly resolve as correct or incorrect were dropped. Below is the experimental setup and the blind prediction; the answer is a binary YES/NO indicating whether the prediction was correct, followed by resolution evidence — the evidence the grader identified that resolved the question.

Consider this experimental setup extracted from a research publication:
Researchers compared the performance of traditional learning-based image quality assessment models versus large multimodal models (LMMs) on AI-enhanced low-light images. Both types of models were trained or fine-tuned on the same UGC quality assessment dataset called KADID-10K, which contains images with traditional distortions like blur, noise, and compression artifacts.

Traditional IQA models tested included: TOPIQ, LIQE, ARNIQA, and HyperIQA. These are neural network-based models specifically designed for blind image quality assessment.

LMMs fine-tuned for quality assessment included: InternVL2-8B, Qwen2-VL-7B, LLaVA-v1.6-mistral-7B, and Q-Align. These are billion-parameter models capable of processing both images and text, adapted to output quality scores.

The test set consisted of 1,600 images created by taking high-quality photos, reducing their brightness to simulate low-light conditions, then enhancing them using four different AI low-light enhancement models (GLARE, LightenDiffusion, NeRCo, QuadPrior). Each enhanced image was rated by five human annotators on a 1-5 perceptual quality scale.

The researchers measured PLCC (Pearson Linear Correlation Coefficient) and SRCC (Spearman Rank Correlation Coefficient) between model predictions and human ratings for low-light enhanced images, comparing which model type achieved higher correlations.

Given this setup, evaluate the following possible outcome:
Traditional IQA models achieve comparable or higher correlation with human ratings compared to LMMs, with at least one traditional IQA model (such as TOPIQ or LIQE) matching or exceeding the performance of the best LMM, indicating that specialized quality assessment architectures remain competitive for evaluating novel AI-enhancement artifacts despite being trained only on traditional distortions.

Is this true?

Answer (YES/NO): NO